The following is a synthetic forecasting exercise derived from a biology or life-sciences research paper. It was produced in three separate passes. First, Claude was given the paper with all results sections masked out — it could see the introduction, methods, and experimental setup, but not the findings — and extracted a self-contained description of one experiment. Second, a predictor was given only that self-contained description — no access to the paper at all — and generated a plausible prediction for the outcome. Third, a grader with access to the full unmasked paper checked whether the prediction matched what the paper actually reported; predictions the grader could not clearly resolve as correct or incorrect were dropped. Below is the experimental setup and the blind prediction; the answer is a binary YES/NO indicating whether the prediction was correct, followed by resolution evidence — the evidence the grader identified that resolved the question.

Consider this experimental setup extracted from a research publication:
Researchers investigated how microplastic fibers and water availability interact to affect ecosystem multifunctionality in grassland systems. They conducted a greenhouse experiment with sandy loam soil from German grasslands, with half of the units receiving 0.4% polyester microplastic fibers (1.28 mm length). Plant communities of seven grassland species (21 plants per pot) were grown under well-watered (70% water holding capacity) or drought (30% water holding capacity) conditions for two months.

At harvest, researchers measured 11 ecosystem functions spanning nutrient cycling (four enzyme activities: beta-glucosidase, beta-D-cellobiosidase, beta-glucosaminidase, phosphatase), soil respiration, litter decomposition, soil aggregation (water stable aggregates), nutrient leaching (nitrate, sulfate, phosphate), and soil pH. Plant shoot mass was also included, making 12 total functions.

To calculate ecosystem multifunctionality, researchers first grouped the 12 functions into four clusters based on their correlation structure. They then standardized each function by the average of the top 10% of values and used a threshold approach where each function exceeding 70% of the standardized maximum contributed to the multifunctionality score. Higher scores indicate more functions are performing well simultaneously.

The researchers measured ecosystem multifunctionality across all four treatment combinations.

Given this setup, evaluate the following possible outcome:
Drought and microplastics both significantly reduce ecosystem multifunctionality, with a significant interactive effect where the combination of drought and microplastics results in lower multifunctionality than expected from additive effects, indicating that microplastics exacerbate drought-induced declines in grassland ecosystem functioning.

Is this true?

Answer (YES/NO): NO